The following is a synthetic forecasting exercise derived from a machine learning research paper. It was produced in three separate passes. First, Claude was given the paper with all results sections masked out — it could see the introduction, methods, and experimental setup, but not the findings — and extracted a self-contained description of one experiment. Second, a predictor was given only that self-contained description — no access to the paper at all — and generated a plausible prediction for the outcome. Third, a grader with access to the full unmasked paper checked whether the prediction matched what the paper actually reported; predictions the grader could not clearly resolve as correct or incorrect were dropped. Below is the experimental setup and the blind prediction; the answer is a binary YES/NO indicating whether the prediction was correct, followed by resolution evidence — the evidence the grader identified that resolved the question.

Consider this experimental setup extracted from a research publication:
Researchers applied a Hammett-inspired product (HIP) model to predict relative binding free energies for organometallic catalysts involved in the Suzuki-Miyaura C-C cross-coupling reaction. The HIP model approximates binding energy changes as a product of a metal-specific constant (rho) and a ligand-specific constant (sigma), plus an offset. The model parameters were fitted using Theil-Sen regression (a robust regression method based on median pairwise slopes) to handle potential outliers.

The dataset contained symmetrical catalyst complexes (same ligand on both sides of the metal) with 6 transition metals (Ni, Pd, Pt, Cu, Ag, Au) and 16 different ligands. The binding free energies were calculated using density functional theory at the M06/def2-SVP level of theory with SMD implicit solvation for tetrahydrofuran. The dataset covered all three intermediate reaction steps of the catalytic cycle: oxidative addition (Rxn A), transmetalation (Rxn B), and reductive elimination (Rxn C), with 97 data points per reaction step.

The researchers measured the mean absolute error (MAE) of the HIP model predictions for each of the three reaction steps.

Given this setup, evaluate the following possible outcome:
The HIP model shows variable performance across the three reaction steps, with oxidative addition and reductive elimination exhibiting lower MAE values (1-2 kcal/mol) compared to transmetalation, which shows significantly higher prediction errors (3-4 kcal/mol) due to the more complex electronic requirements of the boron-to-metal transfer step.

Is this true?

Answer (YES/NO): NO